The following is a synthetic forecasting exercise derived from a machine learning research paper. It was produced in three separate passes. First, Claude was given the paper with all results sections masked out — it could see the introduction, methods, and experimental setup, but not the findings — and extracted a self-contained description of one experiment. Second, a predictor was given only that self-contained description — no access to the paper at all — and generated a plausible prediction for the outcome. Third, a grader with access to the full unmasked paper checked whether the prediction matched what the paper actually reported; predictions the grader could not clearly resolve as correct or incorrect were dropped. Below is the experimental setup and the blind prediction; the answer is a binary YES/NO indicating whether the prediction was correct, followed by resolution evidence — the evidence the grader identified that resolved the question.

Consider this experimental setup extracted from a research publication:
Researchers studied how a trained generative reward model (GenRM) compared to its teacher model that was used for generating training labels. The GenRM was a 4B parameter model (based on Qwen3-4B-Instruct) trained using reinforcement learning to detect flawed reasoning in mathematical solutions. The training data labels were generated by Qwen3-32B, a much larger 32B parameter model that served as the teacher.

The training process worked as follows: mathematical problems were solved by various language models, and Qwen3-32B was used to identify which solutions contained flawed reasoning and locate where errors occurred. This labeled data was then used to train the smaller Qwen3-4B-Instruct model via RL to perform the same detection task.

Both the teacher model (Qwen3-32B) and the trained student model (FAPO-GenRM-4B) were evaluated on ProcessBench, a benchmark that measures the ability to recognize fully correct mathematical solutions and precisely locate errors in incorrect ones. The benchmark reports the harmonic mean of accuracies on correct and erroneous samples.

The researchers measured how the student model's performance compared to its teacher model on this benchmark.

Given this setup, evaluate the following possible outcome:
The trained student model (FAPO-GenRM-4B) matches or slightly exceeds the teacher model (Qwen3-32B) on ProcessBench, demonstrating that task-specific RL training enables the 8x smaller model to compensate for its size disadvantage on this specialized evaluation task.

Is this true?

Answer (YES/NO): YES